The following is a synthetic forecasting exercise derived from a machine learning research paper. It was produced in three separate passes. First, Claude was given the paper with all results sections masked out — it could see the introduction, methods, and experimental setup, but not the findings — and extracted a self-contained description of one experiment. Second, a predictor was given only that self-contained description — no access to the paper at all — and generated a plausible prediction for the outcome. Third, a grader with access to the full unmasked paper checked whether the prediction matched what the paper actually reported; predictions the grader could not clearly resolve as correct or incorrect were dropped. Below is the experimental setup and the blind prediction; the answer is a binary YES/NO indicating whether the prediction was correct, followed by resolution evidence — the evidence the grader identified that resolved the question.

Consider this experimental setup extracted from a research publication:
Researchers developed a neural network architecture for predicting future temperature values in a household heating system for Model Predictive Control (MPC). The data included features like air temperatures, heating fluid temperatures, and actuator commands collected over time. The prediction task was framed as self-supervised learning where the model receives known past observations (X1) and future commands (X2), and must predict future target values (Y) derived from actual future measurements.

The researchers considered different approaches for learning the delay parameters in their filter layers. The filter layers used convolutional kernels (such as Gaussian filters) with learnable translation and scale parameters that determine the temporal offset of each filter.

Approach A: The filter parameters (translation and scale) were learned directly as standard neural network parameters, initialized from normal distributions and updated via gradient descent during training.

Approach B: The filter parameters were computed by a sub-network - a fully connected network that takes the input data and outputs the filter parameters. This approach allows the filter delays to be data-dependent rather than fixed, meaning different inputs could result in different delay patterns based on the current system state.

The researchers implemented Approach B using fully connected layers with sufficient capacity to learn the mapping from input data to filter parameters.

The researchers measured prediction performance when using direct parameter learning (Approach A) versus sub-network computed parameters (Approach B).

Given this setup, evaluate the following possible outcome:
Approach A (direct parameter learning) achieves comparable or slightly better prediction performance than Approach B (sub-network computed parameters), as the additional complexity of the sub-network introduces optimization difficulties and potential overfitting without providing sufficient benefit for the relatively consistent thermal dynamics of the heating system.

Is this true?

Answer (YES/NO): YES